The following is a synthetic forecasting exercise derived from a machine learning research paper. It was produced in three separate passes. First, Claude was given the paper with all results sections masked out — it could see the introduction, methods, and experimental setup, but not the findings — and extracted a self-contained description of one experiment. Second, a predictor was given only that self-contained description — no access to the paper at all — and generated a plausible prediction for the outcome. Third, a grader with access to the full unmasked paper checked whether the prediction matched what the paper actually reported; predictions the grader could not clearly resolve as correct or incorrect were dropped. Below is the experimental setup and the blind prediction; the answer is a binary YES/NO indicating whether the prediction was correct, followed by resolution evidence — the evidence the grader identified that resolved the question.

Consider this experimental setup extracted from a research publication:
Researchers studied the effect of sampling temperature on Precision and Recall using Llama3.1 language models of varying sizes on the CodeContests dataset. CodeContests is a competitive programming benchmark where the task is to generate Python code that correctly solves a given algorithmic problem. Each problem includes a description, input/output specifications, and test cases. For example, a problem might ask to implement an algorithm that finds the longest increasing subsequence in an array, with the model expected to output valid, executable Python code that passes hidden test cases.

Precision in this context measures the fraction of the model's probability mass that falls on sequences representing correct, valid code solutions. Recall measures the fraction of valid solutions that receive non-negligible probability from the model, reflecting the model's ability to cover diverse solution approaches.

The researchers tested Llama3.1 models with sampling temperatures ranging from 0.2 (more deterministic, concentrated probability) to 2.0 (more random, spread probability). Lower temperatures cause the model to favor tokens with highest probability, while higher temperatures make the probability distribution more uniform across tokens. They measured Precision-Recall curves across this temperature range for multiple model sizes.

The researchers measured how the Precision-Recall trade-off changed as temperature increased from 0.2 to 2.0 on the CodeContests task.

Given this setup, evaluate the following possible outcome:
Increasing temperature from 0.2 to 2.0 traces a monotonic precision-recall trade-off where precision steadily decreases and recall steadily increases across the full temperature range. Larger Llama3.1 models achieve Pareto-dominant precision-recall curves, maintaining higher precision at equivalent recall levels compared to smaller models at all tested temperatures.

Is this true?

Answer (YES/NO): NO